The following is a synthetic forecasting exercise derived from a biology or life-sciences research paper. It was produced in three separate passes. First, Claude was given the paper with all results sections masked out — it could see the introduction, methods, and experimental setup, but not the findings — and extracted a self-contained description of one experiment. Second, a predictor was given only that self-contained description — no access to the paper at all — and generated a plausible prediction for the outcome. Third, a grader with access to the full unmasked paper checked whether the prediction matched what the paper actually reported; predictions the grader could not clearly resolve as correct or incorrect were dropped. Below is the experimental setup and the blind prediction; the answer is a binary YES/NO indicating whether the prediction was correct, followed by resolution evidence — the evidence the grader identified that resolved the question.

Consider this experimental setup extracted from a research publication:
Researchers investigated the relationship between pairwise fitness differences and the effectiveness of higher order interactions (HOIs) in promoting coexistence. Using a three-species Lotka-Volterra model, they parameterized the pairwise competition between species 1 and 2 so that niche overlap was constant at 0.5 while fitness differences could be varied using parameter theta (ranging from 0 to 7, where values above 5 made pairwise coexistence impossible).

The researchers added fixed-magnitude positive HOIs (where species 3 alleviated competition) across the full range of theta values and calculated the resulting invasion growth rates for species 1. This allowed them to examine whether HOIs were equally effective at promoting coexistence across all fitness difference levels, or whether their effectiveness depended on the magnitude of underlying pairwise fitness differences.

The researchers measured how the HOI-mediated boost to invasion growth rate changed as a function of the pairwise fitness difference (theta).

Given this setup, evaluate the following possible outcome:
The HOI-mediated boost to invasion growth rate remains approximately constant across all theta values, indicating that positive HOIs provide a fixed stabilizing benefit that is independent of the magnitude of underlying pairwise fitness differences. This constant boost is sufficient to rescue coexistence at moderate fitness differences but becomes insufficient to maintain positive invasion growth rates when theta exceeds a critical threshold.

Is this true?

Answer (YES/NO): NO